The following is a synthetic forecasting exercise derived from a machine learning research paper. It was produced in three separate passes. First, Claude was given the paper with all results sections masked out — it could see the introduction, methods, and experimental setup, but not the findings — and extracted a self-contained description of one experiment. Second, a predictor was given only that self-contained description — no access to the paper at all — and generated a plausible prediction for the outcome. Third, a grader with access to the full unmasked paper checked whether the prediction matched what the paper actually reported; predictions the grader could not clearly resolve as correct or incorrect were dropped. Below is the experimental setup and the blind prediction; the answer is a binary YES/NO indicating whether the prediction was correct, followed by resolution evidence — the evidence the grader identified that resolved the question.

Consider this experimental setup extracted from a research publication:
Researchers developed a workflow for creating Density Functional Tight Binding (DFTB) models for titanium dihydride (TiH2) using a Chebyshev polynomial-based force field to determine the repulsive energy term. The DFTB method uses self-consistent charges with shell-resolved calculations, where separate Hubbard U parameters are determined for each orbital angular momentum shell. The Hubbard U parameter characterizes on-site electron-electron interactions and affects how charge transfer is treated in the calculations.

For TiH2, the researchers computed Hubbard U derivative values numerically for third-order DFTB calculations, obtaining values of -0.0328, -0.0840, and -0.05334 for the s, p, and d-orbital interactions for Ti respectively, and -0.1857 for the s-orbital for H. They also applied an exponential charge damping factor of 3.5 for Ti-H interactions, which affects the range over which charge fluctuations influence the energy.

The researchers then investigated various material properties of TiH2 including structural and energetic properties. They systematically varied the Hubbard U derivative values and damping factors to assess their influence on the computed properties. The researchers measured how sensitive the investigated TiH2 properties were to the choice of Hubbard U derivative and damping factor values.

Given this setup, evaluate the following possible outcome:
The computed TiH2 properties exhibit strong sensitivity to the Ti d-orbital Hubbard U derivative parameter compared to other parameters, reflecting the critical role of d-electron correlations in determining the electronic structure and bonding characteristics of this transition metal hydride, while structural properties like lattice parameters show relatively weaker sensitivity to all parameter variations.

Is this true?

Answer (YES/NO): NO